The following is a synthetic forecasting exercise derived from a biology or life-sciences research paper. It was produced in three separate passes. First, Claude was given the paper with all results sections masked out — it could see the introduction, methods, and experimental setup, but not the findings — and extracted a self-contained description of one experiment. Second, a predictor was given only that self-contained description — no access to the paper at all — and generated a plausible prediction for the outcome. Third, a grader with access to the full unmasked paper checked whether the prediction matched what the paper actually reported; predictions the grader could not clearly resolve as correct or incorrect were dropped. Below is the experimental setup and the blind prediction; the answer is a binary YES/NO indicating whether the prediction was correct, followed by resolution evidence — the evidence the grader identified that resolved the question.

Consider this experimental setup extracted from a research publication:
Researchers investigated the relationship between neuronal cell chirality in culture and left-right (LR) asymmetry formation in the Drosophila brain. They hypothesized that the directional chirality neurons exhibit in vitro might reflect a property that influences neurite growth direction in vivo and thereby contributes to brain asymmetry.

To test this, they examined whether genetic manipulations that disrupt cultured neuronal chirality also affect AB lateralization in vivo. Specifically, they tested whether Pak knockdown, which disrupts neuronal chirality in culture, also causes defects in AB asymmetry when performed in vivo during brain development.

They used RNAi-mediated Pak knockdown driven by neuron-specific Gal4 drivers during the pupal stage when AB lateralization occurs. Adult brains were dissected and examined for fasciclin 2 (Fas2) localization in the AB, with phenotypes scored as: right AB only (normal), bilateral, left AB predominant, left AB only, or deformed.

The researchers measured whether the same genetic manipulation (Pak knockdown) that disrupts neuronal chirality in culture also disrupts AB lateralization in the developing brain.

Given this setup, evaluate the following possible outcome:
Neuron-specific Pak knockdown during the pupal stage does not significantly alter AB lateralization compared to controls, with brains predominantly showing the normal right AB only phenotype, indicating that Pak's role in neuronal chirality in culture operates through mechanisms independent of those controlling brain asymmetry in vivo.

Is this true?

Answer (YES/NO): NO